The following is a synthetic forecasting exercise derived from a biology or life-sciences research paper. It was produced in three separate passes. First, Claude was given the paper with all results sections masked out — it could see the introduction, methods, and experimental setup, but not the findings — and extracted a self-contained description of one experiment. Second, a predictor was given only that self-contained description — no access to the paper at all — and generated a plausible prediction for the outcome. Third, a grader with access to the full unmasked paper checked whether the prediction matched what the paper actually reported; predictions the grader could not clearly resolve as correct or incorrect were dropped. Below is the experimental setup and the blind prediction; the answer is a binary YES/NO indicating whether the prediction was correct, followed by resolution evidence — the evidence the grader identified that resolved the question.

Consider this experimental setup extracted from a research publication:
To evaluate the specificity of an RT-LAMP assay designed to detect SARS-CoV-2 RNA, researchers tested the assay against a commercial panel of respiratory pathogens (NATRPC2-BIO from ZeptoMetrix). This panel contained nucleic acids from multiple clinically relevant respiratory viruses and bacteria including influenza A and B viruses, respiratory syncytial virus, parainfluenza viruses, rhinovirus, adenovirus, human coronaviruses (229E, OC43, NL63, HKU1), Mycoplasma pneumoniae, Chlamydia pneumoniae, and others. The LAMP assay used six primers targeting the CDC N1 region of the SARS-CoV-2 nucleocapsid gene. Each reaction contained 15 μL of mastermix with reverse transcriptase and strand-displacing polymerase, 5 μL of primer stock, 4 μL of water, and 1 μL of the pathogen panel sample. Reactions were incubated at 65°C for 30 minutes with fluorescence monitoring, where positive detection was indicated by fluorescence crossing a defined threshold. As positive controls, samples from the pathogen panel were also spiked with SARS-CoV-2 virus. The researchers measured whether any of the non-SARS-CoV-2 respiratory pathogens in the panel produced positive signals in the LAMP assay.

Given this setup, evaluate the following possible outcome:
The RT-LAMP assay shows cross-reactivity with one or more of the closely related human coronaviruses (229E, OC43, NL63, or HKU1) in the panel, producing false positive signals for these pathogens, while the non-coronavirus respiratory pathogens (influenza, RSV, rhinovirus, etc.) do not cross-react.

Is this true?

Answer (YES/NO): NO